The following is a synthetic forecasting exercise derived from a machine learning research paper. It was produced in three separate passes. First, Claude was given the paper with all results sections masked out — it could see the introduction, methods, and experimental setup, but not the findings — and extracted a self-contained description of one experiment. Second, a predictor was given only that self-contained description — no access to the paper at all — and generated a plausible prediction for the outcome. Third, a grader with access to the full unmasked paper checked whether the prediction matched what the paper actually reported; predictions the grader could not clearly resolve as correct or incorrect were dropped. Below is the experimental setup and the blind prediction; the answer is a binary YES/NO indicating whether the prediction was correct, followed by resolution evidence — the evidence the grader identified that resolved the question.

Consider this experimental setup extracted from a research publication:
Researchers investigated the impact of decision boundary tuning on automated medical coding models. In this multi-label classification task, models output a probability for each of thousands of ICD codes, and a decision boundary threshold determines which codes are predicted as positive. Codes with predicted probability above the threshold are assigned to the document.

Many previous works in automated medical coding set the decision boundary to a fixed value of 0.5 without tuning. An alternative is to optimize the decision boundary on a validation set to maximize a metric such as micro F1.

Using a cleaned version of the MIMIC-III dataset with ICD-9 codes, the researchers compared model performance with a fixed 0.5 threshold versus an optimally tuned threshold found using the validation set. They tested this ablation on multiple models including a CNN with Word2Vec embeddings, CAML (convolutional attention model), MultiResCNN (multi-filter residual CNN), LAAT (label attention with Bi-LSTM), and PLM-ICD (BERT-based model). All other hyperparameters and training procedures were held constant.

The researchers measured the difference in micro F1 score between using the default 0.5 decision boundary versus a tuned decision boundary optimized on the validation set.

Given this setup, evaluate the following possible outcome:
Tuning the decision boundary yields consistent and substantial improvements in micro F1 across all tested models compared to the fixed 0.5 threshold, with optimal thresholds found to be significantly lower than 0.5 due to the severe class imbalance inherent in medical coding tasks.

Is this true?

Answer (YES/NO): NO